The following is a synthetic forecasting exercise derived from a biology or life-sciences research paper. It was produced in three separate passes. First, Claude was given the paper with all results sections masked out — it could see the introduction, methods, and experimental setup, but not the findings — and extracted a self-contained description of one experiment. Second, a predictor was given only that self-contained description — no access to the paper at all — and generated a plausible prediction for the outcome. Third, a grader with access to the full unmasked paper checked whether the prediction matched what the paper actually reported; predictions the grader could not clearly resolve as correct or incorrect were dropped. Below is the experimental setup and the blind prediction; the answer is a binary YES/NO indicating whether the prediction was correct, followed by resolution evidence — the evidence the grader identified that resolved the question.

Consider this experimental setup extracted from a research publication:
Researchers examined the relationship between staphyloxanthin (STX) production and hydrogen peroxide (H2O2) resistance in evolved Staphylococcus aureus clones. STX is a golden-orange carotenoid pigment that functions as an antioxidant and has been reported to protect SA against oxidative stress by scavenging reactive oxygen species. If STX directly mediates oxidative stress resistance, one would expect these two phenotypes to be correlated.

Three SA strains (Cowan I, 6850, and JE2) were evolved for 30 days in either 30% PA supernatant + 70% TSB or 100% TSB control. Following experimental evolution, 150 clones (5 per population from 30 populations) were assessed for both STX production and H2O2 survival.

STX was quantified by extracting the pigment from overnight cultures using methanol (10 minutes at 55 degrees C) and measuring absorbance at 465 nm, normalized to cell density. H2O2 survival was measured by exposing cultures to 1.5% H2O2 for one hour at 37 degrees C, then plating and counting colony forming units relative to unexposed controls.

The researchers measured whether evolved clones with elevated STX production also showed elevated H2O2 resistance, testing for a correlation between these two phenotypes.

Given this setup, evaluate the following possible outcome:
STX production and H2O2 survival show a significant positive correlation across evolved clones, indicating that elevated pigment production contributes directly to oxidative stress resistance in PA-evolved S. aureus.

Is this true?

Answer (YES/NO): YES